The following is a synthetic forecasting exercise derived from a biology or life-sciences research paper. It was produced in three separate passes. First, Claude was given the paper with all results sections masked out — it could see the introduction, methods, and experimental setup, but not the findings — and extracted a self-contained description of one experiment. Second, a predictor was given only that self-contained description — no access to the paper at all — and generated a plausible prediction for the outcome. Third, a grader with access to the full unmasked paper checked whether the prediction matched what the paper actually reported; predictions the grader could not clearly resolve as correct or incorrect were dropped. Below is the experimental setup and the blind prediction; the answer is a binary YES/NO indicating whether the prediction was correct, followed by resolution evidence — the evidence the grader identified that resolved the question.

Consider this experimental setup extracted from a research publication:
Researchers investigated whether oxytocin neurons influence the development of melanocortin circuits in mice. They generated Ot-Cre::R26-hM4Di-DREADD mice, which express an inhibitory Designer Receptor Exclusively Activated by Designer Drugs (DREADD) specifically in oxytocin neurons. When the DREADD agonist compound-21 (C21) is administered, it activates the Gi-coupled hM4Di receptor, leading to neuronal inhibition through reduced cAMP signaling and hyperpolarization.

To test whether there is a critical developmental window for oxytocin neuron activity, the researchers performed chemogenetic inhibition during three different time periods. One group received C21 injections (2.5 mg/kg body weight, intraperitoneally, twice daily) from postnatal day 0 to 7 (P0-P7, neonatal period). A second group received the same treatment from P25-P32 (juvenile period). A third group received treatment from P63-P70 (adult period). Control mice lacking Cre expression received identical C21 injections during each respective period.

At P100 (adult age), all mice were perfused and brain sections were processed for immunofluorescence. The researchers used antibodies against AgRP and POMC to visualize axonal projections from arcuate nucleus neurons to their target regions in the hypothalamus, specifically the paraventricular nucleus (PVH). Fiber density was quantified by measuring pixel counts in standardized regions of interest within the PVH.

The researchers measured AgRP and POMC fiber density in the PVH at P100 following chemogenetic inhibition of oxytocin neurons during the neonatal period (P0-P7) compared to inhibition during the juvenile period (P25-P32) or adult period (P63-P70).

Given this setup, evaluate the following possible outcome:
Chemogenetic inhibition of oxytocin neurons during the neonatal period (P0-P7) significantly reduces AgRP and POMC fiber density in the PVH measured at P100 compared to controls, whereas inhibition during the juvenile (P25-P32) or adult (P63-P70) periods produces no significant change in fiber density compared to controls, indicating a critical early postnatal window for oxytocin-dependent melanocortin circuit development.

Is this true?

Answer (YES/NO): YES